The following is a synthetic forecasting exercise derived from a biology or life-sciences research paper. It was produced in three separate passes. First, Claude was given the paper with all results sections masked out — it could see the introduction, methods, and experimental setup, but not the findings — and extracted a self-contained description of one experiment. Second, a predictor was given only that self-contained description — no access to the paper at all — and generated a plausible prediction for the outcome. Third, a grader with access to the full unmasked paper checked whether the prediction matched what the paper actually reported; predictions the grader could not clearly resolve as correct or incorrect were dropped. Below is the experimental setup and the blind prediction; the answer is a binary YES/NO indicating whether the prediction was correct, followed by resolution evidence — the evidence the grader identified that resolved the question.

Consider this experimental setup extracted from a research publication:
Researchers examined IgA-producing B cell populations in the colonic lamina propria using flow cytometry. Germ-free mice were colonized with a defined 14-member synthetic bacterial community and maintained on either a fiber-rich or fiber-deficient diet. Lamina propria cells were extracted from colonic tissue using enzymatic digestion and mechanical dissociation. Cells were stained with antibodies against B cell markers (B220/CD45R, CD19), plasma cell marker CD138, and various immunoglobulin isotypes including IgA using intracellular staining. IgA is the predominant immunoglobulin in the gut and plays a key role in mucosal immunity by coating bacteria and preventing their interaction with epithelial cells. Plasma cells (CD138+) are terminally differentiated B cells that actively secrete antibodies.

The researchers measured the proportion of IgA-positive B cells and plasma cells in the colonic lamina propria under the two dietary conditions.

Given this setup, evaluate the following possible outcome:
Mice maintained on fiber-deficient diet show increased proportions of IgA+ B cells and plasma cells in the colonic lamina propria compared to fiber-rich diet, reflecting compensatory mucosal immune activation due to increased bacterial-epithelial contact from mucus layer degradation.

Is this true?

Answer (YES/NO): NO